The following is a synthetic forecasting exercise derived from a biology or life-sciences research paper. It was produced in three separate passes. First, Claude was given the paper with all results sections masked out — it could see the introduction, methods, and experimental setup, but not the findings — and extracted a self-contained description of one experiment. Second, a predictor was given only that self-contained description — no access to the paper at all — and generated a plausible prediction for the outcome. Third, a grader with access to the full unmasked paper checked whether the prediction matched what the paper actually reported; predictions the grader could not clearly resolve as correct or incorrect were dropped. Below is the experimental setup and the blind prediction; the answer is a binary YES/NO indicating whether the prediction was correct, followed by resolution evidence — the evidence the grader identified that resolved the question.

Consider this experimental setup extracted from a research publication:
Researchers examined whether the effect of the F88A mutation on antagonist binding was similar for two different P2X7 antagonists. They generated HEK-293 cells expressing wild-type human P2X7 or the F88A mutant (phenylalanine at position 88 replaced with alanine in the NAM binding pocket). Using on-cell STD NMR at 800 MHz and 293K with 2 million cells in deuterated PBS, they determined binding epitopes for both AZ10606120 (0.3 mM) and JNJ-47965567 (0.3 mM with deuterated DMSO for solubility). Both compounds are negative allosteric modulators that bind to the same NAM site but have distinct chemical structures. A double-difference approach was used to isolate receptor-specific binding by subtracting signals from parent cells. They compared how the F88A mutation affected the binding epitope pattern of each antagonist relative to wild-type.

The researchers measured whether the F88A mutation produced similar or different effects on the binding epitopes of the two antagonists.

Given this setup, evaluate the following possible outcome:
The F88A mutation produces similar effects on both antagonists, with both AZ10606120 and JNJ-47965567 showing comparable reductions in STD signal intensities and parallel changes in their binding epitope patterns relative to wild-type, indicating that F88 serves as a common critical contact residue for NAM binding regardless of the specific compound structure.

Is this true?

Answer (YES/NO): NO